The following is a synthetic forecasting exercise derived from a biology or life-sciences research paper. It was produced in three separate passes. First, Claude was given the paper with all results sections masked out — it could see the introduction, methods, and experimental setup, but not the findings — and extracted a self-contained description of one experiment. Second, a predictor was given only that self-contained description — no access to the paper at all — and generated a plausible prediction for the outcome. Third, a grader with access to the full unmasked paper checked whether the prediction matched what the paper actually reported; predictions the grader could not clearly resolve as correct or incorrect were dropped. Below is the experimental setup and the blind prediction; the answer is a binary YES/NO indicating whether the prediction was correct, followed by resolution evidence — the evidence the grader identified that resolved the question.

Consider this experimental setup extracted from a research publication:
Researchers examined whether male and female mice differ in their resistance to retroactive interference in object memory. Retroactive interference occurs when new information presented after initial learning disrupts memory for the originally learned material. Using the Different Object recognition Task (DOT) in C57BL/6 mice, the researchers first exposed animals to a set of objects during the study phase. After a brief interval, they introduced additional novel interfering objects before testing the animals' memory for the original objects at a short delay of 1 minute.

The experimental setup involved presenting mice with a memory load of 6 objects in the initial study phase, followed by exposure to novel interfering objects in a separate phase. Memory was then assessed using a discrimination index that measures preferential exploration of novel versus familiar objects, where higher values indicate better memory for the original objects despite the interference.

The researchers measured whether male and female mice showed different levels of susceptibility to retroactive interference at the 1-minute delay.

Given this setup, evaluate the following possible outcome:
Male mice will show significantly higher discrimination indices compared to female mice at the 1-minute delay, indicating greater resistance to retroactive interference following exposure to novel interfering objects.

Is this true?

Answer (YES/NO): NO